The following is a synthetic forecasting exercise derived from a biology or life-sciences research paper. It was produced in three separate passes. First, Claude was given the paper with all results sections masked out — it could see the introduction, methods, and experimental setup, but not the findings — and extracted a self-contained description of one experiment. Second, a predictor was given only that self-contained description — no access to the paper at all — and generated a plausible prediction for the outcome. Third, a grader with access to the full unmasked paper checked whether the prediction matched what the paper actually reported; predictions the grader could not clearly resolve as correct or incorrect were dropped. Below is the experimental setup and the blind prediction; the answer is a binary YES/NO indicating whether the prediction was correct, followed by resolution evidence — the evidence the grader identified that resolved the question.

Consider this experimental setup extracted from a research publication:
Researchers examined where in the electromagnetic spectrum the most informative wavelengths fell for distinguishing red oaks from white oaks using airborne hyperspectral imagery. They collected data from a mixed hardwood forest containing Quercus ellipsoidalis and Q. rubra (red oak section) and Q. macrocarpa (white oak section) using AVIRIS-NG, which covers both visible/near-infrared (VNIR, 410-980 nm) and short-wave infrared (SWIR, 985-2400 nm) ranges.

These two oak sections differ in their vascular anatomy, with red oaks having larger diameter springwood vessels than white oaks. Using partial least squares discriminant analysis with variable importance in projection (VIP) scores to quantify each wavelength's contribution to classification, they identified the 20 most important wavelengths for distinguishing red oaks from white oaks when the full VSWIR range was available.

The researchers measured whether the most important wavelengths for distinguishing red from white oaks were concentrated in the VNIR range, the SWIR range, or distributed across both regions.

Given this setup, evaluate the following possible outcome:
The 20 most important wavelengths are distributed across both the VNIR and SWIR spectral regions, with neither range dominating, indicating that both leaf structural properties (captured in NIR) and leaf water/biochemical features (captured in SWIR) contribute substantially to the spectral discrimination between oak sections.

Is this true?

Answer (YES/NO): YES